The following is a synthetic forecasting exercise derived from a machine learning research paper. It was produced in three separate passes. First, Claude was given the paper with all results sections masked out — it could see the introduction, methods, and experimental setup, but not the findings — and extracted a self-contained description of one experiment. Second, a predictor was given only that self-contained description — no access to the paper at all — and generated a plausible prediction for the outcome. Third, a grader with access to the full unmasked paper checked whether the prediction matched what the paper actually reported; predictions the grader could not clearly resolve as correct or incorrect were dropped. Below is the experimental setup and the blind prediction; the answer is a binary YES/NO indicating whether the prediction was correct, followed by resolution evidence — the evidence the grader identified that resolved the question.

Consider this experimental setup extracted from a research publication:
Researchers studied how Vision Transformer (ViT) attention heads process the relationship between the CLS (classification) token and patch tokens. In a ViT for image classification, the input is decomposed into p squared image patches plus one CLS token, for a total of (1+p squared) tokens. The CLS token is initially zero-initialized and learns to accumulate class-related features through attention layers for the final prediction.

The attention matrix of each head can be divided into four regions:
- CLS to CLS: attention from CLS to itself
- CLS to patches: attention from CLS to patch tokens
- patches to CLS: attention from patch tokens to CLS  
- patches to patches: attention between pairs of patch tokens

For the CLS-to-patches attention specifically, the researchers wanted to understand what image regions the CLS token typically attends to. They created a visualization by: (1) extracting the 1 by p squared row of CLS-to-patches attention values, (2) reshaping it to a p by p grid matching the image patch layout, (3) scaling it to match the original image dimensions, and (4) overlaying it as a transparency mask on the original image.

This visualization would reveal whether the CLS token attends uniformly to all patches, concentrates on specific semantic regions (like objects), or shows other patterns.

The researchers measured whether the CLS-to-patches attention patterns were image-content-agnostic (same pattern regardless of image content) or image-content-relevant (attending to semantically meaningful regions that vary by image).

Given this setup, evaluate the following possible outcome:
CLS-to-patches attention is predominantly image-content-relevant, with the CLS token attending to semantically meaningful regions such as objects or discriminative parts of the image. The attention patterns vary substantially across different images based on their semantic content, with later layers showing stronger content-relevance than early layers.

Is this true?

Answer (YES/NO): NO